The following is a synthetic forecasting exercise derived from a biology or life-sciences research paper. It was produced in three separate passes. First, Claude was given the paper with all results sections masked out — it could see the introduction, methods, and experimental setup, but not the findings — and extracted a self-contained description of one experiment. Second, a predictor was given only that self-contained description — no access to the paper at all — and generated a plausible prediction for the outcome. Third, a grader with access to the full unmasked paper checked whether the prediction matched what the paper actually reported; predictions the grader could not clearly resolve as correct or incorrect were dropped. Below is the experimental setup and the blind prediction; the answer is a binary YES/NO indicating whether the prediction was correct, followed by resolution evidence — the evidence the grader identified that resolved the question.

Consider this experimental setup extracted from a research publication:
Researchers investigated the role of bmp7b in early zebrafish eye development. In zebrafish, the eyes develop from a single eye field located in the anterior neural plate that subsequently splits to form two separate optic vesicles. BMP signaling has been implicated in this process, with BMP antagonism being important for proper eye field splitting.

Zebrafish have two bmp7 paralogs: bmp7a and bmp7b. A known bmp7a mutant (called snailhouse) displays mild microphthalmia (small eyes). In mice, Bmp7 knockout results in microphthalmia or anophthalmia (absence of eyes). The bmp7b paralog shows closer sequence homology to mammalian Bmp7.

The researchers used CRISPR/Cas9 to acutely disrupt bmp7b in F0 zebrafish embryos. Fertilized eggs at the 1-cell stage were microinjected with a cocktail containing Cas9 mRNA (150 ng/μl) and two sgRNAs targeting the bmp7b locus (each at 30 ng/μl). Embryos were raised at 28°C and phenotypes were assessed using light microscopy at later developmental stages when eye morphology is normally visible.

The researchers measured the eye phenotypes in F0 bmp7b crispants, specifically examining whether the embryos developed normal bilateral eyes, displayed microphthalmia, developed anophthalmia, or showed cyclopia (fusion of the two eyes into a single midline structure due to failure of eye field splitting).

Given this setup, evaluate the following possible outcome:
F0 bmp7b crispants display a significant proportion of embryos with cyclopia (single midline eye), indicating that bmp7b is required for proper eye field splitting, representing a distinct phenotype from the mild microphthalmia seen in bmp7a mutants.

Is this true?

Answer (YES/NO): YES